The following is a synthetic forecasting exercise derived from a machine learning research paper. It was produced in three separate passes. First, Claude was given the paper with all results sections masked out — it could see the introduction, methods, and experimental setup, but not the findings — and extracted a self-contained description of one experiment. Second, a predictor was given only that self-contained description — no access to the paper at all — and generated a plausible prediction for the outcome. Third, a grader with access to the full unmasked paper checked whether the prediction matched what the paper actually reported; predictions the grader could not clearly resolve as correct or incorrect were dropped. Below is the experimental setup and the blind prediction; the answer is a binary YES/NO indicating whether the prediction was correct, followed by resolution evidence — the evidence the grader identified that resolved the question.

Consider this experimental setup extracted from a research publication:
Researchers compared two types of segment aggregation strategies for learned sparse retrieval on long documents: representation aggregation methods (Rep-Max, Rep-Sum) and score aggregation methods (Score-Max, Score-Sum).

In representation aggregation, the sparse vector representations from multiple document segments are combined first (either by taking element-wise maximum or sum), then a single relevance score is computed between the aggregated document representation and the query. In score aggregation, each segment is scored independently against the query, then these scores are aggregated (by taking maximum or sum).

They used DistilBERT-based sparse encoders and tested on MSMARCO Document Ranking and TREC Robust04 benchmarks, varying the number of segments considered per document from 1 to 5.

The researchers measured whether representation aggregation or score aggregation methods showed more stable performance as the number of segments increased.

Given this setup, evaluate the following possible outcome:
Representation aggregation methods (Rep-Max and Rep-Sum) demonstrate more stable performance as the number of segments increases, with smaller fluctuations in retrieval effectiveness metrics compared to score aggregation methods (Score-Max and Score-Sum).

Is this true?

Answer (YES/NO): NO